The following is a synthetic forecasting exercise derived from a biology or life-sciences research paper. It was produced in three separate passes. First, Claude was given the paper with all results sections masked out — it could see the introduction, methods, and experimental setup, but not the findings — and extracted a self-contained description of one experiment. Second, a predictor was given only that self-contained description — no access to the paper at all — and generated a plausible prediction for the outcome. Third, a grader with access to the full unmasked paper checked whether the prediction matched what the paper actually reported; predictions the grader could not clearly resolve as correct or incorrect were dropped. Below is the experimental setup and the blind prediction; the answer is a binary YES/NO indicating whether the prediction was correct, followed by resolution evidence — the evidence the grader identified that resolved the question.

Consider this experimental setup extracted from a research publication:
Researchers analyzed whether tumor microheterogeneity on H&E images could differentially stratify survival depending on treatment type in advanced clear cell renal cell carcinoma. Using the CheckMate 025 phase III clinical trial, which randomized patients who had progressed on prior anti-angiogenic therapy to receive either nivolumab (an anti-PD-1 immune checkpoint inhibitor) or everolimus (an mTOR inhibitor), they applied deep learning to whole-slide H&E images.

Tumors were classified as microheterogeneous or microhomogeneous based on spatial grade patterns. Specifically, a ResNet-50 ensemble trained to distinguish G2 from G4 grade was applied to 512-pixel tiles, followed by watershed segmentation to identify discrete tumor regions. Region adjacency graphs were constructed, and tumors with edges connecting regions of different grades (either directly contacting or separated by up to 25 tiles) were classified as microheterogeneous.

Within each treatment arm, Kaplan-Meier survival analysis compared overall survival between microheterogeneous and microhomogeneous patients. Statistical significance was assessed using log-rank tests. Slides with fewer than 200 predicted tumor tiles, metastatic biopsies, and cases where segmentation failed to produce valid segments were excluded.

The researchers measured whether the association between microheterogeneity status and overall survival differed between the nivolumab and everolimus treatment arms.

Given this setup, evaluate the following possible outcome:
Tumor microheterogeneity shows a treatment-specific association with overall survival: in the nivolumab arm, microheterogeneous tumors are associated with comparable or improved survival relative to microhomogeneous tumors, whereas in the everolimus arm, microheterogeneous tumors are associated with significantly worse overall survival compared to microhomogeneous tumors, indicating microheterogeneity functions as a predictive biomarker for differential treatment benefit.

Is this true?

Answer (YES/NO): NO